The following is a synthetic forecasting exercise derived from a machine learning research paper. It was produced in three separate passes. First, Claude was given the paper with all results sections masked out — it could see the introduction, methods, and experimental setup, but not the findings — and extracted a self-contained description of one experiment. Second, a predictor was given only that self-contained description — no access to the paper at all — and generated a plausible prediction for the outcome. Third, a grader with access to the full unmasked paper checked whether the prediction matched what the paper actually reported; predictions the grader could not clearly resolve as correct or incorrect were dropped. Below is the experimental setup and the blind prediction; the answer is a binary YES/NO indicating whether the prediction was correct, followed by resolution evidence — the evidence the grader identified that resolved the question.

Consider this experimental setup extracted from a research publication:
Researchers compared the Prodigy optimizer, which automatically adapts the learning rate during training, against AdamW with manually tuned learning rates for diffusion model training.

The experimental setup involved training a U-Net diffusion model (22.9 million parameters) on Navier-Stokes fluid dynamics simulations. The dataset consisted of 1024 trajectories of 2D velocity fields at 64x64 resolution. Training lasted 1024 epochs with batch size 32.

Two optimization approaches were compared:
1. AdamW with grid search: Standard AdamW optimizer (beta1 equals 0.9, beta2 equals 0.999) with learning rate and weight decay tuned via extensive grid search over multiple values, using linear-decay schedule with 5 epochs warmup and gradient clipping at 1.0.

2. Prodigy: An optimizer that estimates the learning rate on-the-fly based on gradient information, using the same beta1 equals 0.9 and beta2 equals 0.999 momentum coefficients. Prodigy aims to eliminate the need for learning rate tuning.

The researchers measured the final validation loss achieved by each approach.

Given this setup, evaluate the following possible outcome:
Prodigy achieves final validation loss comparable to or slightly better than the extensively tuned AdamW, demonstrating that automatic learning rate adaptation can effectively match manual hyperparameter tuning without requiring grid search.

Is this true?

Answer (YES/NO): NO